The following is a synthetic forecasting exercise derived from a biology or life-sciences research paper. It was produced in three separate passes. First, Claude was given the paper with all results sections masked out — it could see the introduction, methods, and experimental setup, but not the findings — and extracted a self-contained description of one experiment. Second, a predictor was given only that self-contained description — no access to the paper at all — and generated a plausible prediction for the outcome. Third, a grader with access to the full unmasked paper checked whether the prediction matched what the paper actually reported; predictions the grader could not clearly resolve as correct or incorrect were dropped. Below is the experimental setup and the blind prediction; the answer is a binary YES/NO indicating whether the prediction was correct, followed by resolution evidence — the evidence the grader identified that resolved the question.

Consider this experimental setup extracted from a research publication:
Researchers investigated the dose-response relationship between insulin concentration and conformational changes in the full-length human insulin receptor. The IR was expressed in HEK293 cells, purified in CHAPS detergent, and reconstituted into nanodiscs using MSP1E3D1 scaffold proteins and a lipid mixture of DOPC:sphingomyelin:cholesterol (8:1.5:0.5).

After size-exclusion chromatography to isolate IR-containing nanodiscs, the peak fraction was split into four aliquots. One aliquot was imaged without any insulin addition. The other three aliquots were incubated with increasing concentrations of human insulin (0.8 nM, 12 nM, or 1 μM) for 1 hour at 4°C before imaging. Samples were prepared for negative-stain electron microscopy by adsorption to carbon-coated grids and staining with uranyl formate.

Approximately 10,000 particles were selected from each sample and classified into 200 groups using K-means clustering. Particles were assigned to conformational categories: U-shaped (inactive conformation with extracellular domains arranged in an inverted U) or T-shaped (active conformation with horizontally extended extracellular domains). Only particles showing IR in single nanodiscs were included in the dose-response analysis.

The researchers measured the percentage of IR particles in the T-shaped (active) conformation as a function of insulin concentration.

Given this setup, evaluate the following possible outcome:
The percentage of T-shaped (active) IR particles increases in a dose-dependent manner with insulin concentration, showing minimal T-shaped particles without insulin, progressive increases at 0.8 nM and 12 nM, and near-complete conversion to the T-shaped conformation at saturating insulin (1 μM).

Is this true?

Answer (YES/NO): YES